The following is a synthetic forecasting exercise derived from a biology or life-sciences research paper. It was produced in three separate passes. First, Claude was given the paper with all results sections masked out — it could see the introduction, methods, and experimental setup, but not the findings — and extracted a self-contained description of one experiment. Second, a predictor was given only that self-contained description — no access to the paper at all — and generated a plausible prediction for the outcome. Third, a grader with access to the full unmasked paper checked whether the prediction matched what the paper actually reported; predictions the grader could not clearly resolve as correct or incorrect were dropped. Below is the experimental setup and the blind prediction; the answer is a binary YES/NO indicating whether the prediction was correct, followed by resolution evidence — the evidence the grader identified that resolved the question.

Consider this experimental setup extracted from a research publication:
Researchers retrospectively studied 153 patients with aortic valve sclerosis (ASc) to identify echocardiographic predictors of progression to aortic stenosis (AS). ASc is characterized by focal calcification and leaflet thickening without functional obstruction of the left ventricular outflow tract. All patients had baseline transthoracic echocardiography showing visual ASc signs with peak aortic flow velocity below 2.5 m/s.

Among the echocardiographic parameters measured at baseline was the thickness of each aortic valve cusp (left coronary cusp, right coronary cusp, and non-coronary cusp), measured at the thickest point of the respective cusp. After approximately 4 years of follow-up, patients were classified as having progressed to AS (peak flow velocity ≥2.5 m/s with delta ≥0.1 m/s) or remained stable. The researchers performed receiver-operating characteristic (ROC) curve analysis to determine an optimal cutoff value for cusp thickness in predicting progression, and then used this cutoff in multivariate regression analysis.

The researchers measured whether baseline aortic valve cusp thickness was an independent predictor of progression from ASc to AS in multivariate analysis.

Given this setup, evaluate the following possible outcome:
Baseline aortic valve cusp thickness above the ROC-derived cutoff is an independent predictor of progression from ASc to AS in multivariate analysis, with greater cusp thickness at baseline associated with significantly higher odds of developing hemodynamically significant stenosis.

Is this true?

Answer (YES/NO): YES